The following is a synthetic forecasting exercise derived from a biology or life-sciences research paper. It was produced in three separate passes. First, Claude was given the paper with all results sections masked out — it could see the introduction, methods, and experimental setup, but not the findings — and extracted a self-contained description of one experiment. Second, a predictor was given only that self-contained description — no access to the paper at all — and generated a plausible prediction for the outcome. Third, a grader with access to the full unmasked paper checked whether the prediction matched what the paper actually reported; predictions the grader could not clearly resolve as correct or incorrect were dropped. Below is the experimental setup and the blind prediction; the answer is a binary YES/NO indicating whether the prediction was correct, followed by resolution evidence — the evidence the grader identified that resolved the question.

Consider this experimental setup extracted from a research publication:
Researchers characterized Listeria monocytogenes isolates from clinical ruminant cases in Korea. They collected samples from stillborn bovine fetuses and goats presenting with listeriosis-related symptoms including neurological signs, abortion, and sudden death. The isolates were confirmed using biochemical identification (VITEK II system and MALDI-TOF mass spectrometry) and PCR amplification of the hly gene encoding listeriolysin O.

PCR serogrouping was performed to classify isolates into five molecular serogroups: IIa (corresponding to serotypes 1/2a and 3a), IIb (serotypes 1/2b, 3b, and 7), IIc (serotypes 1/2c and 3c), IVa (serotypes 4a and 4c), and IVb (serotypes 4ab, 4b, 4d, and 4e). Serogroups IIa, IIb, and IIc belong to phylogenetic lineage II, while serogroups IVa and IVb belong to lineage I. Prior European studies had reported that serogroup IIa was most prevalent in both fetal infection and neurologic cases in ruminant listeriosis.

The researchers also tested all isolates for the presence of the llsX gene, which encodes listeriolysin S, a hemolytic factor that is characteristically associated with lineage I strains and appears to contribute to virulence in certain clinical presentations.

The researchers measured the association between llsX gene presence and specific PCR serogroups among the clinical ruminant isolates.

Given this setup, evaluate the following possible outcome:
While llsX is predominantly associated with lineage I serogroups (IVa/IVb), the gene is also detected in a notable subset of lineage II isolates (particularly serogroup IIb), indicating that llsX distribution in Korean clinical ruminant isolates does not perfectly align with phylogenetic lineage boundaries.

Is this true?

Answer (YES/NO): NO